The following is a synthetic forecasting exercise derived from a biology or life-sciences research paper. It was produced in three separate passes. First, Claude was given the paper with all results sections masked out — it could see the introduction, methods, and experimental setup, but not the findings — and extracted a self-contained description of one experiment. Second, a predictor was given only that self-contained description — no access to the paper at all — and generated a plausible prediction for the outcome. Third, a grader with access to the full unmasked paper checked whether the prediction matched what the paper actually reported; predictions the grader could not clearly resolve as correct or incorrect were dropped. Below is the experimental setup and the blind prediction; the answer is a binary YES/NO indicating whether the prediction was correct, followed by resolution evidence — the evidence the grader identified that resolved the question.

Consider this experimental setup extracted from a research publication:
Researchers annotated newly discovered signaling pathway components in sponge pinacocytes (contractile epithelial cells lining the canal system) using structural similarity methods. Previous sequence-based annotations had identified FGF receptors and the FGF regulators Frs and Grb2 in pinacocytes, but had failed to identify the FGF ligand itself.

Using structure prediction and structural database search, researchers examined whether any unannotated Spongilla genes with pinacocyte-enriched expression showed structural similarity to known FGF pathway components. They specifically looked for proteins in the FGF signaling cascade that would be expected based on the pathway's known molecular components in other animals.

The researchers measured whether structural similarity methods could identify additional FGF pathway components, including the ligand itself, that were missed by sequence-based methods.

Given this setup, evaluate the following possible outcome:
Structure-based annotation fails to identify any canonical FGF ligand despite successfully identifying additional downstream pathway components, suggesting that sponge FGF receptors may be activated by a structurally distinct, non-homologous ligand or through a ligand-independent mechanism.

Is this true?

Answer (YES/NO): NO